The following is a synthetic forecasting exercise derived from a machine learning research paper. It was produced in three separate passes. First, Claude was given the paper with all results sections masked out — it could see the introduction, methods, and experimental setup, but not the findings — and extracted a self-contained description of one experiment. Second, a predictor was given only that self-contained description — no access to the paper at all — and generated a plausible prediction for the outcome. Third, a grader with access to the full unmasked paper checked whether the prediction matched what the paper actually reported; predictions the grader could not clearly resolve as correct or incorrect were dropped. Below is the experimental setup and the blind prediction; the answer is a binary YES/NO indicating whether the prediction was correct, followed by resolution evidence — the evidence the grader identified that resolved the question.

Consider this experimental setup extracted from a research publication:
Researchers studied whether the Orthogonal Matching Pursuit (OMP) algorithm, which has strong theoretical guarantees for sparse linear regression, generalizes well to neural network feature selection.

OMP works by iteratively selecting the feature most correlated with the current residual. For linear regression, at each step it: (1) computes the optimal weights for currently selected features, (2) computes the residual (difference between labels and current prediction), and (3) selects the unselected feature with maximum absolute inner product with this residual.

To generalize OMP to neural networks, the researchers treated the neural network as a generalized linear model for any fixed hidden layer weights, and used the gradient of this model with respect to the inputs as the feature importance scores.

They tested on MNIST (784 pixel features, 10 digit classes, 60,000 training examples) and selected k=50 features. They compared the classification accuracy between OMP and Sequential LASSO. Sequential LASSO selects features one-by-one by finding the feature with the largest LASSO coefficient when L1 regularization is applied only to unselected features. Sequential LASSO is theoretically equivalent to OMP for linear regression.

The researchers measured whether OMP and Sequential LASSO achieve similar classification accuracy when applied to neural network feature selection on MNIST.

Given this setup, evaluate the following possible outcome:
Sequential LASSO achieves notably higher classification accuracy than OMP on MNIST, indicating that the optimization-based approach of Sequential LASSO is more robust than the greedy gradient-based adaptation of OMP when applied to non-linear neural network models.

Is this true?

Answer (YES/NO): YES